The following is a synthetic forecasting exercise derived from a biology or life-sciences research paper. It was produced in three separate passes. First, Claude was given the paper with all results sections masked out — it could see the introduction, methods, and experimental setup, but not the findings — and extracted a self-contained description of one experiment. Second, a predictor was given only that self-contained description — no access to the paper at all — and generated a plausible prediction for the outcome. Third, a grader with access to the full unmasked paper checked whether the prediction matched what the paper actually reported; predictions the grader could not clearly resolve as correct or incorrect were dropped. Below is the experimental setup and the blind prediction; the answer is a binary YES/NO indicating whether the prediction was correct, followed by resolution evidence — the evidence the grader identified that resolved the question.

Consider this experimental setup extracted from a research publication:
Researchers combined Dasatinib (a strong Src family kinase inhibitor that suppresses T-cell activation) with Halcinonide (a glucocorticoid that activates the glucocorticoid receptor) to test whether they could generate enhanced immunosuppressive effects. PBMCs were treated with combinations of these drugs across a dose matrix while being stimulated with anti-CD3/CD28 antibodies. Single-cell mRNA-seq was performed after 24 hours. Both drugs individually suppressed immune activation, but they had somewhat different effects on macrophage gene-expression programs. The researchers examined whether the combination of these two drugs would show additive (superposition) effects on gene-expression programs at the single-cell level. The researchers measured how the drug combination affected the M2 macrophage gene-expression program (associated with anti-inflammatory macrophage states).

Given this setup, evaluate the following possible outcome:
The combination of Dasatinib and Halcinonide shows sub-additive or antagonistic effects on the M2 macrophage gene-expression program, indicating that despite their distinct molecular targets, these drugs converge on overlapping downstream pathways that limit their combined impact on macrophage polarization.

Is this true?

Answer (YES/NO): NO